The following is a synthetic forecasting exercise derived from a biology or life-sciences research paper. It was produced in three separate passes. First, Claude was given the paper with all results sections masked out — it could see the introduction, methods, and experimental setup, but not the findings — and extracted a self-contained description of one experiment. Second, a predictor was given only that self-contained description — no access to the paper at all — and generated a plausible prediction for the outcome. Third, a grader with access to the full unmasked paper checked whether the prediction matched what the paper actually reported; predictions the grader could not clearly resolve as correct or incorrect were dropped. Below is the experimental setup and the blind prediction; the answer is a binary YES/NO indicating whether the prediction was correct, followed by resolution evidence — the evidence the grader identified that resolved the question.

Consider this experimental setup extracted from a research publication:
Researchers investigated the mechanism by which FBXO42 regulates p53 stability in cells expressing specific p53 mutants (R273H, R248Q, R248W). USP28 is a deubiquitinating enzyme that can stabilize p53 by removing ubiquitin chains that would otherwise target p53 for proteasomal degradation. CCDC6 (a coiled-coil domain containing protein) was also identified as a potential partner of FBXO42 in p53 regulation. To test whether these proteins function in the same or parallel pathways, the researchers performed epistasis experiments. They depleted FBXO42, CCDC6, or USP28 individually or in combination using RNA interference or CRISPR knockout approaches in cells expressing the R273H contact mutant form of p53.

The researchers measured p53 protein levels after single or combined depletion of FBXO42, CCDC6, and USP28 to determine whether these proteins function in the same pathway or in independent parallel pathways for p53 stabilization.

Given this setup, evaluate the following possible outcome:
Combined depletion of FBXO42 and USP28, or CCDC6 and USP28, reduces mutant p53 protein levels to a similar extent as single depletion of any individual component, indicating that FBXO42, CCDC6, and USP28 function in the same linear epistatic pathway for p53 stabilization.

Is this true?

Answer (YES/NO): YES